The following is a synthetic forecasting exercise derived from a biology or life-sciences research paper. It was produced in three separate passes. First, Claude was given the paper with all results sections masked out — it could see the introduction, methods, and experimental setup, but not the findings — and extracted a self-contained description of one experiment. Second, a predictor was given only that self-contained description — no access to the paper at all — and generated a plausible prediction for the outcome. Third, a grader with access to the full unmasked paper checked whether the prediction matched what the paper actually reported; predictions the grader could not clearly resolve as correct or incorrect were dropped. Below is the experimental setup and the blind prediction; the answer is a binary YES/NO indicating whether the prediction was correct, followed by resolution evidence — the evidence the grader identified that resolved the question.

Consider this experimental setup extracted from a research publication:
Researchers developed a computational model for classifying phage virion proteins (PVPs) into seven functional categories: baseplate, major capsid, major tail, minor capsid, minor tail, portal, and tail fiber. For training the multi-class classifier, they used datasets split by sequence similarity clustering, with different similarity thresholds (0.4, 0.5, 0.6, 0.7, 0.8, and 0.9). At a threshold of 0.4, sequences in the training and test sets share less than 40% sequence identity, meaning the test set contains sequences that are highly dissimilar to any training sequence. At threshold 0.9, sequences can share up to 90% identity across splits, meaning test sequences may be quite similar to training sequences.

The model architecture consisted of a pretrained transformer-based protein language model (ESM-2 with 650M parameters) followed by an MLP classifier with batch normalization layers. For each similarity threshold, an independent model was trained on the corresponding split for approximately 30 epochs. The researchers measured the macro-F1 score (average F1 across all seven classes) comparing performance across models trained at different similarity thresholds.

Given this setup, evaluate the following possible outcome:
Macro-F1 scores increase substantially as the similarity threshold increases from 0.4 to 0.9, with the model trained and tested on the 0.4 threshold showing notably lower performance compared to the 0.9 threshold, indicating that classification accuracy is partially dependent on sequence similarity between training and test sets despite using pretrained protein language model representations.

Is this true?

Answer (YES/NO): NO